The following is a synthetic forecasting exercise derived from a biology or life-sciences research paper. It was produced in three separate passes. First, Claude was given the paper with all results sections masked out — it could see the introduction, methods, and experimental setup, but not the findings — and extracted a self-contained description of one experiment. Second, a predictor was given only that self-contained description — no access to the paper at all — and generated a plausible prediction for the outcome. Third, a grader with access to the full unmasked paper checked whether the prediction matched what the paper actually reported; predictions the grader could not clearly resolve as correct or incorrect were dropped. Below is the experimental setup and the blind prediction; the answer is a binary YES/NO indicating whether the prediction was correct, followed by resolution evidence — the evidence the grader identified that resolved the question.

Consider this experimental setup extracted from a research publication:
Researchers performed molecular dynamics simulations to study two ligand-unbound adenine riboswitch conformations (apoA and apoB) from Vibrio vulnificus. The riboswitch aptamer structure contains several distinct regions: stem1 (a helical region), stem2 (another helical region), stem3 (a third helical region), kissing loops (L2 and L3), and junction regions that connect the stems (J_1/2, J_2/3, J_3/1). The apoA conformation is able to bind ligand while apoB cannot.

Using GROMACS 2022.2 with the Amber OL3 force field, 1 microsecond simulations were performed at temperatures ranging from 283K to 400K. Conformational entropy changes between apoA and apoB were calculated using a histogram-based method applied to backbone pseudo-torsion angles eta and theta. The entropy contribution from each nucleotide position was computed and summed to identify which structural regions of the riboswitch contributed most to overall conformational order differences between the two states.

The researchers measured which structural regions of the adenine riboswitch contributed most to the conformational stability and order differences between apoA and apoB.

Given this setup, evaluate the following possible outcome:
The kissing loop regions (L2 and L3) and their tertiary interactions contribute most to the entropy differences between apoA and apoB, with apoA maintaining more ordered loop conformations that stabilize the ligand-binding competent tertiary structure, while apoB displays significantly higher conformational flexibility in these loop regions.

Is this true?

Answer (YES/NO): NO